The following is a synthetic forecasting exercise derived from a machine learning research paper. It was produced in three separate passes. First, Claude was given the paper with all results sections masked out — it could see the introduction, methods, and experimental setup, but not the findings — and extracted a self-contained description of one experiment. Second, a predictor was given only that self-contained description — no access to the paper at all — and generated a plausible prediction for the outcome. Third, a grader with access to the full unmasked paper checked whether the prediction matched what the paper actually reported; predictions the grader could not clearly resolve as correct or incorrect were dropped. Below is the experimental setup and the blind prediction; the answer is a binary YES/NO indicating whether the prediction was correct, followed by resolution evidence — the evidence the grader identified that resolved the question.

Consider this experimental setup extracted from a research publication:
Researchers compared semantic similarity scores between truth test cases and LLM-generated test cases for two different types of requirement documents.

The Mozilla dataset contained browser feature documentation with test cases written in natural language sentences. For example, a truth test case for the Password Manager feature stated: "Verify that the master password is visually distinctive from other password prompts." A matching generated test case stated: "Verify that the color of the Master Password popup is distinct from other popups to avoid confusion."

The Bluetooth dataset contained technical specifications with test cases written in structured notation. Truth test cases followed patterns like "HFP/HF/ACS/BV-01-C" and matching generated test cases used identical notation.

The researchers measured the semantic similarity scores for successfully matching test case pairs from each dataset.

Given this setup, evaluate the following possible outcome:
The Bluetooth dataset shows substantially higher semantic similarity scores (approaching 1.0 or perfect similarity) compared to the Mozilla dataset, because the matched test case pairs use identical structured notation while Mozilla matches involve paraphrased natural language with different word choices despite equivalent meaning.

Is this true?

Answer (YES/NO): YES